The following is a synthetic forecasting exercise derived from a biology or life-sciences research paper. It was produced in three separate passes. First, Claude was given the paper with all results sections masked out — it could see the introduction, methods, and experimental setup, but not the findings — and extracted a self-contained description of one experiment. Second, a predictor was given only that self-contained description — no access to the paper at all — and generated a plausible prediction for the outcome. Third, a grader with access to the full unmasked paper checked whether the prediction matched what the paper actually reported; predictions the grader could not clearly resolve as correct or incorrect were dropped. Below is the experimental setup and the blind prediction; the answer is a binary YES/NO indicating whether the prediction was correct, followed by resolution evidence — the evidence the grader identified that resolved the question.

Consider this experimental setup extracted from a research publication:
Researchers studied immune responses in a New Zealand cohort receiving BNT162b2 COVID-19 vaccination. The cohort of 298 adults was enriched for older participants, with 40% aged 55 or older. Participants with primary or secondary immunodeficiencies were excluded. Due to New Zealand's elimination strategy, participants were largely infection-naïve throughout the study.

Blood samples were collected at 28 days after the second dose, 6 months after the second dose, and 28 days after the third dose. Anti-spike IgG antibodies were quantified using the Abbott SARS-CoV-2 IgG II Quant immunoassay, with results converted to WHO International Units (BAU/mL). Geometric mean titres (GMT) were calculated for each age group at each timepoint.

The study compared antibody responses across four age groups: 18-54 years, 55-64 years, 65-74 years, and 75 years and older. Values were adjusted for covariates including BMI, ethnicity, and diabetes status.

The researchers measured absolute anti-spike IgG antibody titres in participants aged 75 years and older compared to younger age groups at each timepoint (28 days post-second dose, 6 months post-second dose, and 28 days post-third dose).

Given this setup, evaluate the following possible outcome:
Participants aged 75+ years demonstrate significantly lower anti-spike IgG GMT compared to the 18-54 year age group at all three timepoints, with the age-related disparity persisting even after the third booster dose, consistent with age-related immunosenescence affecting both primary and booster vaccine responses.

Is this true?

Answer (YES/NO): YES